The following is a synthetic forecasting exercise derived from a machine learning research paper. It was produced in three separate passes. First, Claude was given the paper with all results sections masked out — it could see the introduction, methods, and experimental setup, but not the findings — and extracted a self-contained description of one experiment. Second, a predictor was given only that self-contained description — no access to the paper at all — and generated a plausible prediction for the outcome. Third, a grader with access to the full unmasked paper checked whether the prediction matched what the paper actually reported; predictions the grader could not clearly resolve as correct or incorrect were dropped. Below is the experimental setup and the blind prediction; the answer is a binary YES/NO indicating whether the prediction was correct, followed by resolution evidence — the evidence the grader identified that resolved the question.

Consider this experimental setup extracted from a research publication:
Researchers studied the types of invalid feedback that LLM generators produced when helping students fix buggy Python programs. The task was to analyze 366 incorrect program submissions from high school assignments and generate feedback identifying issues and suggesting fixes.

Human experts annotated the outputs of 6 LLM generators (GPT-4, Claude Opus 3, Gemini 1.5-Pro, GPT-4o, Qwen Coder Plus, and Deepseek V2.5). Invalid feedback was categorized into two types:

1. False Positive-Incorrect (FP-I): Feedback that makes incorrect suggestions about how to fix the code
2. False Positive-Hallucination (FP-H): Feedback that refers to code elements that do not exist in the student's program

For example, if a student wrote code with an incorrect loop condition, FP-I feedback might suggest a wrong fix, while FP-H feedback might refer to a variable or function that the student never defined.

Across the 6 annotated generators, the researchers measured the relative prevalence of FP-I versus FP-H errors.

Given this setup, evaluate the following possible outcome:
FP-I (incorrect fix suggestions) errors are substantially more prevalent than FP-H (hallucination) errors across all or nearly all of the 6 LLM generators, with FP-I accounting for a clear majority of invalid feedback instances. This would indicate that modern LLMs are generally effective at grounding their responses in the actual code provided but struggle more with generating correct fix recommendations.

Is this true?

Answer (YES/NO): YES